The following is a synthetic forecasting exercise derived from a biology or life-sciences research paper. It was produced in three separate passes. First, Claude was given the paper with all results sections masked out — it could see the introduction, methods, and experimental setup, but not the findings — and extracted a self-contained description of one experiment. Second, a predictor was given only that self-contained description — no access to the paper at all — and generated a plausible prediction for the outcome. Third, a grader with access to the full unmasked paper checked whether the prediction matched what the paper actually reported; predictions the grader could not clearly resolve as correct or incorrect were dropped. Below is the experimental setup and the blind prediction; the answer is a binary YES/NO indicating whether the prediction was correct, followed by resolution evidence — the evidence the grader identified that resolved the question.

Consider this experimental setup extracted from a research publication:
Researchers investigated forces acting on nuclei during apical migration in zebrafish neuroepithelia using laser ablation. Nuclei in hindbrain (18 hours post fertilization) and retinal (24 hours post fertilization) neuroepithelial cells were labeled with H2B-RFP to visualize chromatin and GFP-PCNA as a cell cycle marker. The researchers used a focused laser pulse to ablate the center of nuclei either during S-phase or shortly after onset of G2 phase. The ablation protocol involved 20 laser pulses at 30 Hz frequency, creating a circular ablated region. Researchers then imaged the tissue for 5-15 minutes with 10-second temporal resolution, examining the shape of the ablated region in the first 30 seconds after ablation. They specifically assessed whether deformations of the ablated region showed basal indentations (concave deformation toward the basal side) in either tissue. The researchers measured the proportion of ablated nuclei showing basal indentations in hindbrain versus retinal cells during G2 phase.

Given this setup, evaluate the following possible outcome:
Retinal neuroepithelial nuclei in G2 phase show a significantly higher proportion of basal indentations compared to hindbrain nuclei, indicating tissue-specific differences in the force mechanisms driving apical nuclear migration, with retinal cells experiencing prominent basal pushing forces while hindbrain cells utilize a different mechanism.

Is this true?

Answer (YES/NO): YES